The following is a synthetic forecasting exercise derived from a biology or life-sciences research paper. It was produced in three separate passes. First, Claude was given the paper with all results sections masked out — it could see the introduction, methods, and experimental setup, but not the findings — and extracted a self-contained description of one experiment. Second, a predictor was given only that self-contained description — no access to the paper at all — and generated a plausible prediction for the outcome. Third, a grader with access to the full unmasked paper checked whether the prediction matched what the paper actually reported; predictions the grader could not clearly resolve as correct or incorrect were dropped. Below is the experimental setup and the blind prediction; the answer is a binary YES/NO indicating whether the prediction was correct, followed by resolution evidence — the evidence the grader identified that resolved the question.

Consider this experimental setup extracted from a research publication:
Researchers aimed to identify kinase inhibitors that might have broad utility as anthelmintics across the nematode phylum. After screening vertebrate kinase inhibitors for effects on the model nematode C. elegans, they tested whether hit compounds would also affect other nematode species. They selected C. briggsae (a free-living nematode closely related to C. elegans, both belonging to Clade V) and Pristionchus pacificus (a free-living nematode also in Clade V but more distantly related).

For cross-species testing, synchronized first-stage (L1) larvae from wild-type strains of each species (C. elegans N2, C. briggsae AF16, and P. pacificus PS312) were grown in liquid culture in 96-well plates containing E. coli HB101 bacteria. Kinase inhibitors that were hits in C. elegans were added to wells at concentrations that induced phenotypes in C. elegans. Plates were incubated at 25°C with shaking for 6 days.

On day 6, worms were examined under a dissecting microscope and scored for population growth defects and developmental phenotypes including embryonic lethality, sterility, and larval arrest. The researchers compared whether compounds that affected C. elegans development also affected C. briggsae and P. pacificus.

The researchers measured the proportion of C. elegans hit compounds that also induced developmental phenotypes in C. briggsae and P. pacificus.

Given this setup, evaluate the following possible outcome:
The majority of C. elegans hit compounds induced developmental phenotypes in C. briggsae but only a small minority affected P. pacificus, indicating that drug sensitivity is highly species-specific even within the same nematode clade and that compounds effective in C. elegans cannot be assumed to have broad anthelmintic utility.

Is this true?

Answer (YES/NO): NO